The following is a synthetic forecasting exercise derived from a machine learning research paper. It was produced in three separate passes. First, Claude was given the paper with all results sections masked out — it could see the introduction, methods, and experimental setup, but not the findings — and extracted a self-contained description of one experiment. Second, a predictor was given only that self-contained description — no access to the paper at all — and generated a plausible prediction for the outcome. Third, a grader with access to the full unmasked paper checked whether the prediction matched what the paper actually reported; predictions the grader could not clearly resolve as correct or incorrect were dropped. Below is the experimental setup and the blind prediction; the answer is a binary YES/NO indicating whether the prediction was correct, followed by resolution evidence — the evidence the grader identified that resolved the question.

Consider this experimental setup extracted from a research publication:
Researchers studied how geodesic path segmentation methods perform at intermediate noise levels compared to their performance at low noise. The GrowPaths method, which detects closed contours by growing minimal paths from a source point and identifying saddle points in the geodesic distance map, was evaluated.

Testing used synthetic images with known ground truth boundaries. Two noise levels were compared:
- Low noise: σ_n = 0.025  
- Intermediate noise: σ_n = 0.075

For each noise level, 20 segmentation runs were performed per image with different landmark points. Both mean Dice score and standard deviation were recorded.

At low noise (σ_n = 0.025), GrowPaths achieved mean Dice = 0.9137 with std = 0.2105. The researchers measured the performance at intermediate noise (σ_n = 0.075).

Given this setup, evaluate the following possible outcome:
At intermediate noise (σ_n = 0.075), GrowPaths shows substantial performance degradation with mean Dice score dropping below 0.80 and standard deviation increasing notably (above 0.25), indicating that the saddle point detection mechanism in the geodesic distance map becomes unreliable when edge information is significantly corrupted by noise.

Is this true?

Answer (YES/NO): NO